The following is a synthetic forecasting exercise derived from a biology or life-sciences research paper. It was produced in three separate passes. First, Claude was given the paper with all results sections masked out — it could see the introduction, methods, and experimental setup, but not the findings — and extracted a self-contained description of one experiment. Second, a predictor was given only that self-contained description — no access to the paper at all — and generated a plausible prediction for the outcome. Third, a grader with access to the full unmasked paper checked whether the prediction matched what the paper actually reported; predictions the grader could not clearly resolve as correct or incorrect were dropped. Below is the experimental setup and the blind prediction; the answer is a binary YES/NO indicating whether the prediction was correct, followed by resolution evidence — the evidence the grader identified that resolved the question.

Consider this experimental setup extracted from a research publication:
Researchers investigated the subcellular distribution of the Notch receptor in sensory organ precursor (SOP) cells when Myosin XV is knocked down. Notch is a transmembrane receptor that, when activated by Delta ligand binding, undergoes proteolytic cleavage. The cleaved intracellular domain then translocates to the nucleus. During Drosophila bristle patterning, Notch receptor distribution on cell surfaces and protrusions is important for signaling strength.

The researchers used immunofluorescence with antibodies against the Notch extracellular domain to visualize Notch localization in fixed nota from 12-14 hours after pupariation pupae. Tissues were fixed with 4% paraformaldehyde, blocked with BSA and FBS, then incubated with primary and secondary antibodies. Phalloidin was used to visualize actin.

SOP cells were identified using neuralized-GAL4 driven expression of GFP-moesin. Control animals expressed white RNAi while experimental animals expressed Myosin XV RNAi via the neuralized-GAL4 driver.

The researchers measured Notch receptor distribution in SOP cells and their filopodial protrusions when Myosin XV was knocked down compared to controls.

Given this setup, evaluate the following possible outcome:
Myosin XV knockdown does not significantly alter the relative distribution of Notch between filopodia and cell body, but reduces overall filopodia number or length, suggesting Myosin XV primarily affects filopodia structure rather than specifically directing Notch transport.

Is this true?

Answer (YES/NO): NO